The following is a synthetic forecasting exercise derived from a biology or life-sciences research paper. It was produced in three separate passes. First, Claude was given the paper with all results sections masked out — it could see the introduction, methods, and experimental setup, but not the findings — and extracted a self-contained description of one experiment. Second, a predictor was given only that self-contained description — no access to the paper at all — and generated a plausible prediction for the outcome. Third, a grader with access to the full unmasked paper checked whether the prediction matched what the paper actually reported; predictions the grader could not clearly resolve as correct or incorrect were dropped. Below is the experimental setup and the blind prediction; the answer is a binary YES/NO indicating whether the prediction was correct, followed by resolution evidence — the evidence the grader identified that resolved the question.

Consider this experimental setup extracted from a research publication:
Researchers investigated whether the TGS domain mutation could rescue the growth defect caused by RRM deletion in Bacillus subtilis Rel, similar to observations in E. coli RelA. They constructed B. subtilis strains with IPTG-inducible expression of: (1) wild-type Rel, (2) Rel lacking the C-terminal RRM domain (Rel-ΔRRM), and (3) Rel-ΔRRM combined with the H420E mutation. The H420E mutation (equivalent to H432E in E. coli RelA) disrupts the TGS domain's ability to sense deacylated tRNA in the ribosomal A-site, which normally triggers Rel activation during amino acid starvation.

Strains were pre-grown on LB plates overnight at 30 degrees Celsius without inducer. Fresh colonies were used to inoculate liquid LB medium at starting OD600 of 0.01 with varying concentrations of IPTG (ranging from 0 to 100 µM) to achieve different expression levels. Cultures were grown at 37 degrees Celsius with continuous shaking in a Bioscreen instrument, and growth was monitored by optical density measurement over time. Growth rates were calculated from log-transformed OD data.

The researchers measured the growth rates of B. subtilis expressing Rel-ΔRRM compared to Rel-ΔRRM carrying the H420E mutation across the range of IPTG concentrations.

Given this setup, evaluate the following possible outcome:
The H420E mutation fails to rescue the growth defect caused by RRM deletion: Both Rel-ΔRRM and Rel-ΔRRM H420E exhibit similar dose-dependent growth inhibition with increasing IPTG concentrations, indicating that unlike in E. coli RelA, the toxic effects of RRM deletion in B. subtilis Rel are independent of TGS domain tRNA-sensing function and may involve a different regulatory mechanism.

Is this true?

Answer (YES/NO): NO